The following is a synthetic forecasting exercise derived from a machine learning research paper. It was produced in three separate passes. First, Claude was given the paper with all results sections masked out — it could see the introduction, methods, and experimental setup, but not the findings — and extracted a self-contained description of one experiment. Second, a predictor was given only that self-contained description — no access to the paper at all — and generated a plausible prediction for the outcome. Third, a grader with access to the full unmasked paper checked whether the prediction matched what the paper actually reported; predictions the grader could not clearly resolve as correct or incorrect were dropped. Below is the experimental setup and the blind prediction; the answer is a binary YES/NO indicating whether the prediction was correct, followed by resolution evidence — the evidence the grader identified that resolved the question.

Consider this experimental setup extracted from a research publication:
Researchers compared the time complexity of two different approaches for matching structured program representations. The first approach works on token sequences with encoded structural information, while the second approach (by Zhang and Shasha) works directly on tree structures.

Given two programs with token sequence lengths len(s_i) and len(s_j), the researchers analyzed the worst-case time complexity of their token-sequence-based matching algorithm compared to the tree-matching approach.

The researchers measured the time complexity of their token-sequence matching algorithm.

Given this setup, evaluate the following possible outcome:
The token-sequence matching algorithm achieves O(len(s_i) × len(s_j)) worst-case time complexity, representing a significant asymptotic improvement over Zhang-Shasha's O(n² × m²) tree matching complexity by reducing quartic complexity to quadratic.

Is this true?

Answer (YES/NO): YES